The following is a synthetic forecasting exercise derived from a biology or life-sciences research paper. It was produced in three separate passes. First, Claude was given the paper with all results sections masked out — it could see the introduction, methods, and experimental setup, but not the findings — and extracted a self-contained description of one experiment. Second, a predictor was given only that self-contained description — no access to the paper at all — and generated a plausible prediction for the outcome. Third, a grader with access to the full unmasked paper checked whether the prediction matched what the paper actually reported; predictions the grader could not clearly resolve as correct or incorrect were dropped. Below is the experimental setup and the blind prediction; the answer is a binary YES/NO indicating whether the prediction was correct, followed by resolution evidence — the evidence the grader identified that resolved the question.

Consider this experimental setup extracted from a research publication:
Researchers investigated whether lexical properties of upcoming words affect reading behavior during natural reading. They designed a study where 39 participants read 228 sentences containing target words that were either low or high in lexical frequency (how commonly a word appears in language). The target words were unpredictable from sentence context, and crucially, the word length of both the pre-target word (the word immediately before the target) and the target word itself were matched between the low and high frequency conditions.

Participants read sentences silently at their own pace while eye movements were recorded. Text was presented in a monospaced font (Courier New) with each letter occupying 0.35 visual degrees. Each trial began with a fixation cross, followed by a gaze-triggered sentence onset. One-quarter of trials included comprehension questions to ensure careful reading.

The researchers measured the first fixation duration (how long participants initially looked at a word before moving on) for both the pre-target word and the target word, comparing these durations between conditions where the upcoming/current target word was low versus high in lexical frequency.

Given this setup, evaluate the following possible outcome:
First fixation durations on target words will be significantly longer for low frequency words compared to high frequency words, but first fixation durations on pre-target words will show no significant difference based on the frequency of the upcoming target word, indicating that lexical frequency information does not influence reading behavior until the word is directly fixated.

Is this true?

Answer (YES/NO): YES